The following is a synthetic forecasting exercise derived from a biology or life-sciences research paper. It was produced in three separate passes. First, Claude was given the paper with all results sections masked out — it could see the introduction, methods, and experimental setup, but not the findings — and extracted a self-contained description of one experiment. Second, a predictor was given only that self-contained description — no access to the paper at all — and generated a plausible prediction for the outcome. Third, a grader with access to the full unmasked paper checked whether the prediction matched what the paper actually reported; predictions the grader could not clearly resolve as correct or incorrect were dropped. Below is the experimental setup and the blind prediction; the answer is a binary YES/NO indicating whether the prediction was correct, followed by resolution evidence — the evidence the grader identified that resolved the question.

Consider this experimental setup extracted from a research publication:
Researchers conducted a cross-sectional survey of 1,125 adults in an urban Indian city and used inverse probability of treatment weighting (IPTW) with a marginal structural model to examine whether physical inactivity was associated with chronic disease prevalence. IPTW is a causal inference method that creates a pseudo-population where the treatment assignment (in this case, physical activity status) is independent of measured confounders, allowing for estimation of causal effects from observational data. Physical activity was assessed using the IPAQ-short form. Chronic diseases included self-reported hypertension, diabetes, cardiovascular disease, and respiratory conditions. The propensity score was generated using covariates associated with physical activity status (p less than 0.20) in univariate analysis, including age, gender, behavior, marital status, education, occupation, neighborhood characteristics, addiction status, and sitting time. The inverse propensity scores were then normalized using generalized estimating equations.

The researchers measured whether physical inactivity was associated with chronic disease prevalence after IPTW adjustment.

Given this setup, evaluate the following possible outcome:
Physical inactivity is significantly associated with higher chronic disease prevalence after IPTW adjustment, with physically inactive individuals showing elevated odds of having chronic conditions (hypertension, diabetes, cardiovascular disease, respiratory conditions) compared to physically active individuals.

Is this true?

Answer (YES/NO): YES